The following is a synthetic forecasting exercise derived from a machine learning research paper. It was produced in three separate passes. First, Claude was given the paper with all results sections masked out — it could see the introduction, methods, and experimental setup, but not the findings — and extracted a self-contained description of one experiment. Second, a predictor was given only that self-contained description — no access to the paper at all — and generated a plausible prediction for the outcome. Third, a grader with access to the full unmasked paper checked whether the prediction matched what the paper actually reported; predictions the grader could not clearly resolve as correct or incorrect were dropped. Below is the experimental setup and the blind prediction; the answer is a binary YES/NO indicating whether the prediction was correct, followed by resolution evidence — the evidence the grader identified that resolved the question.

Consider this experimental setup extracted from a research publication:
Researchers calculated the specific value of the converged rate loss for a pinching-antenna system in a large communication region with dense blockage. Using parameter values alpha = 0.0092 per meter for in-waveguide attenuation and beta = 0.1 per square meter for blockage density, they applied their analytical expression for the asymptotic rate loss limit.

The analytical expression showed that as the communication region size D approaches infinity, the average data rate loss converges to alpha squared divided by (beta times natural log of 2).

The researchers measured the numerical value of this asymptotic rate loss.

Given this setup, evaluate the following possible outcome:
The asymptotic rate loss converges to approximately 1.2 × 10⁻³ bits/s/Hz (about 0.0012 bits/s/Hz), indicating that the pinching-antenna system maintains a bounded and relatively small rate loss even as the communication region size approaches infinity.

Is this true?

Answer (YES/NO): YES